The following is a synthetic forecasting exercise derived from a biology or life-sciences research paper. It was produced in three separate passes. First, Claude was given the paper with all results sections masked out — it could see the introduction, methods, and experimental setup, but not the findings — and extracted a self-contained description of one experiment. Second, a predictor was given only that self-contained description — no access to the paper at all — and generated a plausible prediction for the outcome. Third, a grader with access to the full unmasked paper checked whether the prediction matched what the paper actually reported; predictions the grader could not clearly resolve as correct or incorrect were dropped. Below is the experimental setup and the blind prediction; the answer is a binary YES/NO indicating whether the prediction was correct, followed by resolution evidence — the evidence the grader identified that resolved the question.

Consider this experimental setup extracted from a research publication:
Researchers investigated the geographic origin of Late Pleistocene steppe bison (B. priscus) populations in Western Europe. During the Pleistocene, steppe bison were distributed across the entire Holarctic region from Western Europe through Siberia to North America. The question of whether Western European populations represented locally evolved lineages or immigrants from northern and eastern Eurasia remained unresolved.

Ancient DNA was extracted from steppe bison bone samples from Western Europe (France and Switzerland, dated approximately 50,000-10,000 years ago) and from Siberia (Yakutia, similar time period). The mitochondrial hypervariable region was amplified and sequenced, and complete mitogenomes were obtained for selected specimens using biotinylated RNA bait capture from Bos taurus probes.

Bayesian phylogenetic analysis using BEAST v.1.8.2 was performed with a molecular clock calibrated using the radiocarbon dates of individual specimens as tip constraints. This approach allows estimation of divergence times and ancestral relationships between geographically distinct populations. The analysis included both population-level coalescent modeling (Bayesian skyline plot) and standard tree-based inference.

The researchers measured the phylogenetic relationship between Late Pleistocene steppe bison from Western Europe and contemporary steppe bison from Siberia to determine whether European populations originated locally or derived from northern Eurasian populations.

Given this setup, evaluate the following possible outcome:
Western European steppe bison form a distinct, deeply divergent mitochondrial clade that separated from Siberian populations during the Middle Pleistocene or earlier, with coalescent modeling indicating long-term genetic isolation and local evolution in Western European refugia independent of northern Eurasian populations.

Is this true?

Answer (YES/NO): NO